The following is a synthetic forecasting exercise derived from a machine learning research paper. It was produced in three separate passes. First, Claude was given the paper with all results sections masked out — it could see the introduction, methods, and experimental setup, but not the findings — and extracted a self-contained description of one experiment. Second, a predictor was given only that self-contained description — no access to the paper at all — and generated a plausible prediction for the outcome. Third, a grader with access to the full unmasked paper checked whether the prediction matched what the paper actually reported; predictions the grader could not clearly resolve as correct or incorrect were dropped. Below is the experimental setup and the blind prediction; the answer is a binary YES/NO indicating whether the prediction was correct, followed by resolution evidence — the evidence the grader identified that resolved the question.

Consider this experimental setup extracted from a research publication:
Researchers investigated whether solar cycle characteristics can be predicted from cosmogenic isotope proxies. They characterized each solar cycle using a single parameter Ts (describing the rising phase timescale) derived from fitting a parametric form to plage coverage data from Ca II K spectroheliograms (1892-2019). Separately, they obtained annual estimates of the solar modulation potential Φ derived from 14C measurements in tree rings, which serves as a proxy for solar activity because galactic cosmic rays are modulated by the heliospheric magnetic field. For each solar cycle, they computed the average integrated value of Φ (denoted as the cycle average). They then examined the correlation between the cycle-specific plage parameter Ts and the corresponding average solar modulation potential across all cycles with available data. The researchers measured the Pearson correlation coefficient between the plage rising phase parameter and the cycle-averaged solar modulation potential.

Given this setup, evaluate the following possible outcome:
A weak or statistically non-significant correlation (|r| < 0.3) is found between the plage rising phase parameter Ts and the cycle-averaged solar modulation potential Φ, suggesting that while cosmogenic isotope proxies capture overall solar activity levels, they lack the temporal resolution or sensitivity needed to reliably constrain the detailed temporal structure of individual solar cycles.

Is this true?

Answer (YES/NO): NO